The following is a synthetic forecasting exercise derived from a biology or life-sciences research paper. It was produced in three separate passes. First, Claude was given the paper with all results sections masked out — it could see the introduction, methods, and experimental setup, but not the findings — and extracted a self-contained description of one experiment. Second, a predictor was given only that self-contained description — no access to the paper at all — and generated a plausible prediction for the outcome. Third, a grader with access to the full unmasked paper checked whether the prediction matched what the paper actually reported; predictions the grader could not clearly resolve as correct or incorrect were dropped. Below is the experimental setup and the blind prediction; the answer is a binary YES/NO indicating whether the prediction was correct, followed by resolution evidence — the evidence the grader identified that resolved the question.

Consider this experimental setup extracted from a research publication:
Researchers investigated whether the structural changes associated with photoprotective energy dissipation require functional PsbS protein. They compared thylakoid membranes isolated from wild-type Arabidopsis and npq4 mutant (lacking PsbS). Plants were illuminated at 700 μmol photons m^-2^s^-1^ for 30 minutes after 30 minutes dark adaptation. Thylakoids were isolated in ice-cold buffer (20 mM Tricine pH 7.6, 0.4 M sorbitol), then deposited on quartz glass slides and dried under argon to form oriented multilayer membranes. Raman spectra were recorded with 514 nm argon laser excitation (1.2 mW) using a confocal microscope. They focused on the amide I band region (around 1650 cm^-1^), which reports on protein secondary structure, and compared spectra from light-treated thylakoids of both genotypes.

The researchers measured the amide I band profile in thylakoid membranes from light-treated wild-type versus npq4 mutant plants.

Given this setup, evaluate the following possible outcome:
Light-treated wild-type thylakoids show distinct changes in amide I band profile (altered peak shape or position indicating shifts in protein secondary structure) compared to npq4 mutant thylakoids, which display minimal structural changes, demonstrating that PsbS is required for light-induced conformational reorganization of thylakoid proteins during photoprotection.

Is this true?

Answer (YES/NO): YES